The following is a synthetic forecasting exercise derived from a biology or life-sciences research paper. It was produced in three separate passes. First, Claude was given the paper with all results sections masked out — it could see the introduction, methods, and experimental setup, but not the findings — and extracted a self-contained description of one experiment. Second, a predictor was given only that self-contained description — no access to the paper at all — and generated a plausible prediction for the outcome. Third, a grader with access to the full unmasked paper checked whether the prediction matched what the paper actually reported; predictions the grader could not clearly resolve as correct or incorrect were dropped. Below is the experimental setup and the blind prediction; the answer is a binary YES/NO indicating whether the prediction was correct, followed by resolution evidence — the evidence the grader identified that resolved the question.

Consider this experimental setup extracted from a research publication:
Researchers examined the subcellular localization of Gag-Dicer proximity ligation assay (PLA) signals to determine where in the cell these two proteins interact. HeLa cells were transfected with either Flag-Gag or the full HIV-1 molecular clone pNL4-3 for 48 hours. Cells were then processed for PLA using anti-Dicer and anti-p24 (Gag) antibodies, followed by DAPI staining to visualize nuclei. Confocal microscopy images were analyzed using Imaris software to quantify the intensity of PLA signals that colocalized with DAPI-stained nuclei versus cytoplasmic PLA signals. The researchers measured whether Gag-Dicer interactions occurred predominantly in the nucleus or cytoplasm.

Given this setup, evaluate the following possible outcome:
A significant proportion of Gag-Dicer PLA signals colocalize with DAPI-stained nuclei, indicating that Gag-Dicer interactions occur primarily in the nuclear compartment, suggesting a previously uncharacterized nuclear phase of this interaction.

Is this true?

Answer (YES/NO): NO